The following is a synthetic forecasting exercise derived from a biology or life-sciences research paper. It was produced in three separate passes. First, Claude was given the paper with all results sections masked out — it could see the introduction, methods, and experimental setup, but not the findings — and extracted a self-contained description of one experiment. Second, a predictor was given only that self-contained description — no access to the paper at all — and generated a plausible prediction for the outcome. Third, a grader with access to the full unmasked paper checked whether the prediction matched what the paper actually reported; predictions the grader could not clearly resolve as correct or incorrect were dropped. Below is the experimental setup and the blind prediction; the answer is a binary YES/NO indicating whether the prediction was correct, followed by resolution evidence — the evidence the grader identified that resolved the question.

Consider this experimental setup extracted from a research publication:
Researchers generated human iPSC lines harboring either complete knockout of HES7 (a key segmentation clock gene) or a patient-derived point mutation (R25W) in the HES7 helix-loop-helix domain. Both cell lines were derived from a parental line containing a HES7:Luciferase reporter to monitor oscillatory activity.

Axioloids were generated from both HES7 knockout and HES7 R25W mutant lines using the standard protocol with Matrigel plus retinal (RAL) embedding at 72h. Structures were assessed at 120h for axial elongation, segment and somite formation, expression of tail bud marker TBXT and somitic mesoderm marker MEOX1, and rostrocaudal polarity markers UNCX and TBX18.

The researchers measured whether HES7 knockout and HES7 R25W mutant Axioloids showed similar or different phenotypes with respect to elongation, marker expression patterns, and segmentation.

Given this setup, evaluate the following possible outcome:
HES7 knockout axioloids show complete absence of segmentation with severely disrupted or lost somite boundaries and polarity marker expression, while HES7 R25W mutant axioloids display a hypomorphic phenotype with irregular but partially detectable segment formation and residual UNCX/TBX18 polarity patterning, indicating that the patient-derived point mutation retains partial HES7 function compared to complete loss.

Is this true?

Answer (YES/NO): NO